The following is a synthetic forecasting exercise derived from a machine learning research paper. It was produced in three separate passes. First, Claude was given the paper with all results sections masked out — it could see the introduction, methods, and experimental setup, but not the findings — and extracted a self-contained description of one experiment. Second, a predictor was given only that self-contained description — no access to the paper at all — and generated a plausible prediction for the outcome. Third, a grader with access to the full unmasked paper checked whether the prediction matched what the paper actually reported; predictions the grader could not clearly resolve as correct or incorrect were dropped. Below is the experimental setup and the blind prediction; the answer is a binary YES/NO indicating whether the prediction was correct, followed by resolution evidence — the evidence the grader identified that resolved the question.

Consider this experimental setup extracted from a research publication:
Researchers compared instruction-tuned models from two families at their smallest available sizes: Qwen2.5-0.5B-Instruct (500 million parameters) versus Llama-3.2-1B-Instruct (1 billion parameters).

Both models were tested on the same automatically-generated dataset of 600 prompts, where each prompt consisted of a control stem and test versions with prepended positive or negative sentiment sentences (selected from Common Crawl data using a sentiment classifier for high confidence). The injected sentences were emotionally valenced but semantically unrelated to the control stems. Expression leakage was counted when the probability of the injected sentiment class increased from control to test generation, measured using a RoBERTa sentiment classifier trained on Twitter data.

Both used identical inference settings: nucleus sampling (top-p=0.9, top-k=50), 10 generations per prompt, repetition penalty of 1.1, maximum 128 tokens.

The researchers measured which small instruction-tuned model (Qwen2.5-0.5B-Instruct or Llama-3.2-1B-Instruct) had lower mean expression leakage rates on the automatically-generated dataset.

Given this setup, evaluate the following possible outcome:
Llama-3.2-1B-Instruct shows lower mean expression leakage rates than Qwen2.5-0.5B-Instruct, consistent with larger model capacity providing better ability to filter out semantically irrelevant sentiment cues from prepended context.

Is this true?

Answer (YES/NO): YES